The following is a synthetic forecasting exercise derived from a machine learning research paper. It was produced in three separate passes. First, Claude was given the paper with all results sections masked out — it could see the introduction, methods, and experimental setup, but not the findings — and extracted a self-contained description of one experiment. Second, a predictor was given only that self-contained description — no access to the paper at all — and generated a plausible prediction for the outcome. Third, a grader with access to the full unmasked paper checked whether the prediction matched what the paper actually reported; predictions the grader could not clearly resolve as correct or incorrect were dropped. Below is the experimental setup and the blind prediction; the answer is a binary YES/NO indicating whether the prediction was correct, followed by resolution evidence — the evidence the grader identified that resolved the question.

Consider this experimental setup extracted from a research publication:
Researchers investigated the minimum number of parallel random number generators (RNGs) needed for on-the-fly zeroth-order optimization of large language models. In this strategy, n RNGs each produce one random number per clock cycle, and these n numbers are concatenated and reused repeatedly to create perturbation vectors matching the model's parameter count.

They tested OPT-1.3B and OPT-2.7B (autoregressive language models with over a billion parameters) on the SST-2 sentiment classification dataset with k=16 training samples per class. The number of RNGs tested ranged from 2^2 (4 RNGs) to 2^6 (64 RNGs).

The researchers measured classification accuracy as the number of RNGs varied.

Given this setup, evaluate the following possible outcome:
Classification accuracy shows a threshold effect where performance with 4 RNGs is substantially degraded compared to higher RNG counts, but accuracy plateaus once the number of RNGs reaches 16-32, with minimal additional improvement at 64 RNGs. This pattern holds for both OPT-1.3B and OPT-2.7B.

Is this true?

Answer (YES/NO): NO